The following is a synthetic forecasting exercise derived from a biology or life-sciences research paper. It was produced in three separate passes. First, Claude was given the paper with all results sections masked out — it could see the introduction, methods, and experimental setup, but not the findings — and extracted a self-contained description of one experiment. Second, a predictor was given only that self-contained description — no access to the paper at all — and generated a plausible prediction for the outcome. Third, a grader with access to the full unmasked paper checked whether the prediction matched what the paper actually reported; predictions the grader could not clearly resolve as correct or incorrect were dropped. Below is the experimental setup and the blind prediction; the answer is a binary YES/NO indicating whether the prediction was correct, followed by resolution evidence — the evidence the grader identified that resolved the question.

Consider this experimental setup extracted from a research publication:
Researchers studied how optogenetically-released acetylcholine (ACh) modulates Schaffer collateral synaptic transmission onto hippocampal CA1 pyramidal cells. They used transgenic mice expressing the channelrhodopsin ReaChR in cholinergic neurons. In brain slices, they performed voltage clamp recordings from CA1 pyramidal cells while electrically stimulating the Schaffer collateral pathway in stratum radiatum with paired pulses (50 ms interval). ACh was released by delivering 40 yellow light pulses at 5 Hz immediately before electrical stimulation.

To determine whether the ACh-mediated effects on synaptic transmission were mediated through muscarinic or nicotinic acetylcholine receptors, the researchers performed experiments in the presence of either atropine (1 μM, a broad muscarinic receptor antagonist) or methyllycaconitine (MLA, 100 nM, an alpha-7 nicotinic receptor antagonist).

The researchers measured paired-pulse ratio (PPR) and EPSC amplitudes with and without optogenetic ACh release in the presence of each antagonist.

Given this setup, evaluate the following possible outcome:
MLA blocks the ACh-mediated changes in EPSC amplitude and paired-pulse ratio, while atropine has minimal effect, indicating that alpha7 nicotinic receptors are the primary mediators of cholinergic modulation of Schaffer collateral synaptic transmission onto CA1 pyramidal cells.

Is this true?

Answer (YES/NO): NO